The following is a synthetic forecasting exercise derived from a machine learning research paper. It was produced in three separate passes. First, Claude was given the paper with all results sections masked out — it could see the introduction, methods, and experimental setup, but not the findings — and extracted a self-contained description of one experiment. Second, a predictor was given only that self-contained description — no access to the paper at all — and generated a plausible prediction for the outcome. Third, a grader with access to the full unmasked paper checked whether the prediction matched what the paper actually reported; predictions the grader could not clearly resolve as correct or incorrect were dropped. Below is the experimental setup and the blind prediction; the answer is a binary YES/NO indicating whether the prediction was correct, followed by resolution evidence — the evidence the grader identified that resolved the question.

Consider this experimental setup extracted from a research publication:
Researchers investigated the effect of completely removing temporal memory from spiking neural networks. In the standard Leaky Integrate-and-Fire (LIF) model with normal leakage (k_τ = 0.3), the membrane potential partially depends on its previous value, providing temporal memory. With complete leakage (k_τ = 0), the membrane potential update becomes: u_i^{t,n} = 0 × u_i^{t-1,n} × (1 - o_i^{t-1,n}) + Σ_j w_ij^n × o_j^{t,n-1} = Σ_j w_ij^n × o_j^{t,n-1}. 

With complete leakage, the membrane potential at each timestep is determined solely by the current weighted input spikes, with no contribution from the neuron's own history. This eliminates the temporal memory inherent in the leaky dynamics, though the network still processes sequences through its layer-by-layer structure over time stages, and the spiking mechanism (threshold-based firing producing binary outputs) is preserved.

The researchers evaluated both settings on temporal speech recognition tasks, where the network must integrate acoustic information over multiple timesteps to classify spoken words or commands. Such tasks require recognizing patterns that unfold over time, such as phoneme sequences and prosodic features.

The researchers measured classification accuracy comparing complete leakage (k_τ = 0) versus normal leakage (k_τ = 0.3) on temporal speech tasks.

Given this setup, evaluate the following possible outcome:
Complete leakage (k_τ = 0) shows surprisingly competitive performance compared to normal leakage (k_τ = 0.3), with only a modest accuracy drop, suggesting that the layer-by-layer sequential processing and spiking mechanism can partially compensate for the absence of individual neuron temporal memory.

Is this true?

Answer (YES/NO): NO